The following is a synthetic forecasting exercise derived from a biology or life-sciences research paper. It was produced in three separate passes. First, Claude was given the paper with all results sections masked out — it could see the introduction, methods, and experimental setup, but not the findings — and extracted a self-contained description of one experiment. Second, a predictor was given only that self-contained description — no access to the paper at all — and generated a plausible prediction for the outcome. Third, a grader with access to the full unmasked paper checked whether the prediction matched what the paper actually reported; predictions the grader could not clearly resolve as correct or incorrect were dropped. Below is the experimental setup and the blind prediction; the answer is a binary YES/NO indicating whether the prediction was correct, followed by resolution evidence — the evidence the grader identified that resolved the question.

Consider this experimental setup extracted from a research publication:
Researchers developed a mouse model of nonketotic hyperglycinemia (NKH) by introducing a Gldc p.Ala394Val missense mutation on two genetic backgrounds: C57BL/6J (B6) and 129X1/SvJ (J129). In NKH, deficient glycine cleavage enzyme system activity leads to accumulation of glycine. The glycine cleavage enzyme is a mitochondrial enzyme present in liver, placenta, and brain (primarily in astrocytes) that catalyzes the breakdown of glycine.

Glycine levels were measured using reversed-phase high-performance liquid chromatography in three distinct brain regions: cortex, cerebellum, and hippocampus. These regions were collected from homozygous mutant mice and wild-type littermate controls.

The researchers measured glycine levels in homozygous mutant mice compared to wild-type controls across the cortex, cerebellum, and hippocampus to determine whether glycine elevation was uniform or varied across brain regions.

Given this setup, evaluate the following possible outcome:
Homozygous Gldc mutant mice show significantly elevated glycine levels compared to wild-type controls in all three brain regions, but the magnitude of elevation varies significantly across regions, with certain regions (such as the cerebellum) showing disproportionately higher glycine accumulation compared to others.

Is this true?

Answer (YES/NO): YES